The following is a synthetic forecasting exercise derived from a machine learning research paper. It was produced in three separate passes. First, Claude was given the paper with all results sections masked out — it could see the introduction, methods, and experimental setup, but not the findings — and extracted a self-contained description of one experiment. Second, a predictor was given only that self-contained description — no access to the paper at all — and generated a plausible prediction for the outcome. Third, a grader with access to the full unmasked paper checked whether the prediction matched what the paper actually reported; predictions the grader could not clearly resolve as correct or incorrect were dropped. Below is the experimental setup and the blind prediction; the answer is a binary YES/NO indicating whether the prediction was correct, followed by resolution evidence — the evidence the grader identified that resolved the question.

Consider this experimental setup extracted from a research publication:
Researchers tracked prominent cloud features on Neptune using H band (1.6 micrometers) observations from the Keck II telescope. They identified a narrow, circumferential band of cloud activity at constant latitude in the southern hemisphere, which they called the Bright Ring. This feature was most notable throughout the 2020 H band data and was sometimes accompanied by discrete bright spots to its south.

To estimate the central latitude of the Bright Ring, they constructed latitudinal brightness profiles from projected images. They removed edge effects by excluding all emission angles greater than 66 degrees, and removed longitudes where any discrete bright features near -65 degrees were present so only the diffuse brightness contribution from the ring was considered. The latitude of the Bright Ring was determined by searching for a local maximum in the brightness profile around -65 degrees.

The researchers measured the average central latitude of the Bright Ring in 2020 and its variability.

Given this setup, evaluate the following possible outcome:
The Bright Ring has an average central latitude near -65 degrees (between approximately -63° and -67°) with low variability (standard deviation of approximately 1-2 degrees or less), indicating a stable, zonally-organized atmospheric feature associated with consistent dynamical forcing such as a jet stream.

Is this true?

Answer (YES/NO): YES